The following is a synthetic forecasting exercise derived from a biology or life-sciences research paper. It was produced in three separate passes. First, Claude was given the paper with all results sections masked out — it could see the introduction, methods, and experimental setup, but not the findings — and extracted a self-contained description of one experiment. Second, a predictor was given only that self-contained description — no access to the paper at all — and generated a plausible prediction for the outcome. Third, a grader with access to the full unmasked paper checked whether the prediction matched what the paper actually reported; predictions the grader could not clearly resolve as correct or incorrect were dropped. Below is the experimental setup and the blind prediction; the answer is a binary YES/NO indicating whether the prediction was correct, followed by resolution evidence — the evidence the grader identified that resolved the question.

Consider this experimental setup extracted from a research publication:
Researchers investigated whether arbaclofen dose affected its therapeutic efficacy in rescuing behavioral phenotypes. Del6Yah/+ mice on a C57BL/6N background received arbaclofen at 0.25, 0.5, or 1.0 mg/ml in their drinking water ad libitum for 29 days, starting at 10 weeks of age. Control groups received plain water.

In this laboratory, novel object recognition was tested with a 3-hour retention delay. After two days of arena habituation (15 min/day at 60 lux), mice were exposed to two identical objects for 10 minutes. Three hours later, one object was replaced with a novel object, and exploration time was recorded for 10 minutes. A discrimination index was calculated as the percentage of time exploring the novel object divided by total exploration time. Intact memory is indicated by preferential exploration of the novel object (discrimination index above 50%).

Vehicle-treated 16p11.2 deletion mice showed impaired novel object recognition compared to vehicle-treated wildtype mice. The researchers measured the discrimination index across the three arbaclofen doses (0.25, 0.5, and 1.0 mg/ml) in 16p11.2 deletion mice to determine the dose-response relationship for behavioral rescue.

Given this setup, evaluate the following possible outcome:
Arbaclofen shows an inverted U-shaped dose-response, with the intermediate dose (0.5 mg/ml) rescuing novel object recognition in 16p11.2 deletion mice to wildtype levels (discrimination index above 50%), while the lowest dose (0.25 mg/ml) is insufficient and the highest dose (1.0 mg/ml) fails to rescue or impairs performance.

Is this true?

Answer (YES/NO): NO